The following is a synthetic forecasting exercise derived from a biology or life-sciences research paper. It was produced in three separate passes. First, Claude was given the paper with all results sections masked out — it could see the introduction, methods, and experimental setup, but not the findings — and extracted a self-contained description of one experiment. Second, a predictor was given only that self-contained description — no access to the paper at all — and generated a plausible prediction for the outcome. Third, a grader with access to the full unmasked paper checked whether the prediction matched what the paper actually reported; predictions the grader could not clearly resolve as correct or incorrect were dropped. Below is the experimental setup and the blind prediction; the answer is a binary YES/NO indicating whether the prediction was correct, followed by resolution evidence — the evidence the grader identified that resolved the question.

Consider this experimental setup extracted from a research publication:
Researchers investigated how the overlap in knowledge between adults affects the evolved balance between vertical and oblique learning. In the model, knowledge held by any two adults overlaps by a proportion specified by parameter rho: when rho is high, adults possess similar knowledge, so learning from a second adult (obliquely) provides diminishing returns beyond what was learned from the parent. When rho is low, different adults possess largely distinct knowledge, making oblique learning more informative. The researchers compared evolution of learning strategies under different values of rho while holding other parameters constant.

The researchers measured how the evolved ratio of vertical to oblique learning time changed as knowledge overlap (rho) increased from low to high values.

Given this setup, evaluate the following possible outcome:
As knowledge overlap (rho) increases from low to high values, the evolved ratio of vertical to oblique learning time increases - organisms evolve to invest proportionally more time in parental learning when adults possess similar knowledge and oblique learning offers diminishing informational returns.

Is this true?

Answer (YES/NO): YES